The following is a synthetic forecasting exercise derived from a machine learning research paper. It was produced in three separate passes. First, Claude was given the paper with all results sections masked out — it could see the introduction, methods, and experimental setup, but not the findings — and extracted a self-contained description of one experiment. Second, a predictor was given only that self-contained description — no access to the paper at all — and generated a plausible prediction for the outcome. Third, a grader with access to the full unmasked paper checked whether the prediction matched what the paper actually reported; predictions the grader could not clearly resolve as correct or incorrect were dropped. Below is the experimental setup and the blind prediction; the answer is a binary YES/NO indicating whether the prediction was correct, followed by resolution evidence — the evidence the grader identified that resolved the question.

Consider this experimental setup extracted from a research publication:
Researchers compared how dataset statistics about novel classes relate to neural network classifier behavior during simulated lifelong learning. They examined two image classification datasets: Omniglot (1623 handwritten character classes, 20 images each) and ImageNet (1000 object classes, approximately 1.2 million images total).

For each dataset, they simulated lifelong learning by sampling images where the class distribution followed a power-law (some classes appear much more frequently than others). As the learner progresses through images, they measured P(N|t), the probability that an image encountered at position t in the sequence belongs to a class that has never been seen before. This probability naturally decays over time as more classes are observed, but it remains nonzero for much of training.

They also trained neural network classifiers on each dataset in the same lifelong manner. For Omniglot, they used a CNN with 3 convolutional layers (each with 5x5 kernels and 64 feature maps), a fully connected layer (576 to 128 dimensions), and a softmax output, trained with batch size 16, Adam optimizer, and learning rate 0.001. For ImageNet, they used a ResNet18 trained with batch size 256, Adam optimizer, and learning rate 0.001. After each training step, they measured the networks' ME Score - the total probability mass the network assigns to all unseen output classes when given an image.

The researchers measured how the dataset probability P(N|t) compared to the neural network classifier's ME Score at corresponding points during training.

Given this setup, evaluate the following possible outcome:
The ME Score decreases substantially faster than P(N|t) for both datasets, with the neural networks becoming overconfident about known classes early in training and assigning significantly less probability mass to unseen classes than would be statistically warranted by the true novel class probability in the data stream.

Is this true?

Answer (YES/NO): YES